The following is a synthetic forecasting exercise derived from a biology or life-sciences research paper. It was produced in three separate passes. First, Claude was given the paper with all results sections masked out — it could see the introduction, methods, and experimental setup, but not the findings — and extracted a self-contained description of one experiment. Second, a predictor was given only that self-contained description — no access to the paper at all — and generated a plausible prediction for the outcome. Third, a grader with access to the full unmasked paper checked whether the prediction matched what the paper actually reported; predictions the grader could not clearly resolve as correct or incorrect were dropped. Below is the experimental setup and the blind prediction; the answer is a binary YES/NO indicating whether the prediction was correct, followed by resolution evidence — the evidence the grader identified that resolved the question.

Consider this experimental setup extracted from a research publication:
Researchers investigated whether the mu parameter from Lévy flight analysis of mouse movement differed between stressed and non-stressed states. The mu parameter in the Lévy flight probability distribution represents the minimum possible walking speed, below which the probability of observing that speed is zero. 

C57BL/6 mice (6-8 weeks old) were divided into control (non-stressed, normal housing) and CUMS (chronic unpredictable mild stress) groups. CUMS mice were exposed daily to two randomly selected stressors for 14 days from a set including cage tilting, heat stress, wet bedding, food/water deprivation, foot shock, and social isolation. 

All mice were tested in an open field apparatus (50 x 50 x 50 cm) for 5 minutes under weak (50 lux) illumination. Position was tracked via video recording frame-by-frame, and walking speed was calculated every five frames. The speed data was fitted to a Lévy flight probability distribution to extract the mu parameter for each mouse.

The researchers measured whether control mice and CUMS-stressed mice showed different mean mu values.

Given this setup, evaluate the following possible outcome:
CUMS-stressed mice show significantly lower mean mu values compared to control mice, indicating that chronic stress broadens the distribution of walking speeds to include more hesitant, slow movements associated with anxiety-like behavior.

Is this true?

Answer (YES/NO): YES